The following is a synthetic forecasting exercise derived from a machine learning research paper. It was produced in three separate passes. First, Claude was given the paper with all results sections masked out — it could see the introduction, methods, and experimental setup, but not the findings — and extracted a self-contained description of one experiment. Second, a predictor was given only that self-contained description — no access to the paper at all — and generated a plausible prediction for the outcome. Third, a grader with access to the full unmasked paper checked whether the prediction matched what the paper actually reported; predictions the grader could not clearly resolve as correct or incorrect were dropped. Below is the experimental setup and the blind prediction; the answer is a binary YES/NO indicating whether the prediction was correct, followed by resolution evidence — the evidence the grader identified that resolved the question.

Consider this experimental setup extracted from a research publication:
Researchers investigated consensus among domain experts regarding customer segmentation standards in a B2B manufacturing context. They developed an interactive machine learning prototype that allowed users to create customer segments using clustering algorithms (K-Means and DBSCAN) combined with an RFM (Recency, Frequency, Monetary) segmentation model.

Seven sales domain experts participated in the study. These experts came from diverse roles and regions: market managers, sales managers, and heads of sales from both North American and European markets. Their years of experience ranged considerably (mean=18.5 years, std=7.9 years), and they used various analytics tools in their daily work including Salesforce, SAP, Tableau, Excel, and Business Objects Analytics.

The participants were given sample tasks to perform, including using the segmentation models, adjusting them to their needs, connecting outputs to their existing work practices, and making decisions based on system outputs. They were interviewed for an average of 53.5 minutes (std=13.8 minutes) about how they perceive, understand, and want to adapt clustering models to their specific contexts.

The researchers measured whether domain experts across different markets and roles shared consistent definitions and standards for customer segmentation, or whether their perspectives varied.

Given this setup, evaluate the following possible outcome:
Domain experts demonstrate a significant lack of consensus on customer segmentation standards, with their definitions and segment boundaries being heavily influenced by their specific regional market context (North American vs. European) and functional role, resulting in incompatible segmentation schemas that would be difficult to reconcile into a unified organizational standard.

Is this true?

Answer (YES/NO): NO